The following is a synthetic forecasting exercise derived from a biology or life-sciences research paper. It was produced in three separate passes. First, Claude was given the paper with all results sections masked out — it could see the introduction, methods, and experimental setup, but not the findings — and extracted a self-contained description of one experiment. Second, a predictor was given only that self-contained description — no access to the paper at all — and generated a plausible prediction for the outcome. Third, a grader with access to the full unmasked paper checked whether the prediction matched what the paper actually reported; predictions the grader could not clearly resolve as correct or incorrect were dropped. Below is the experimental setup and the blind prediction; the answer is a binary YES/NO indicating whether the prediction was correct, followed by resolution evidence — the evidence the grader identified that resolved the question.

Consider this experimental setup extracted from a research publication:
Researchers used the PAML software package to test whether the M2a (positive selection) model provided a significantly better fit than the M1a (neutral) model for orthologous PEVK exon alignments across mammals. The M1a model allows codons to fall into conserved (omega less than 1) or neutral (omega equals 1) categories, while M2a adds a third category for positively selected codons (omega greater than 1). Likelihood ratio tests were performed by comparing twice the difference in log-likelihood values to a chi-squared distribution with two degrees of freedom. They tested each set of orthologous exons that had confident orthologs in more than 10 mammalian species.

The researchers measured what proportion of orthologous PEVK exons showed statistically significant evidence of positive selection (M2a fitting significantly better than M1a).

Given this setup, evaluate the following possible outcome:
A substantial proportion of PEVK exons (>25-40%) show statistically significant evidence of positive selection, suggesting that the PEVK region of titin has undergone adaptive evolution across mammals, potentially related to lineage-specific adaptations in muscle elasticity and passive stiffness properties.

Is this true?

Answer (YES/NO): NO